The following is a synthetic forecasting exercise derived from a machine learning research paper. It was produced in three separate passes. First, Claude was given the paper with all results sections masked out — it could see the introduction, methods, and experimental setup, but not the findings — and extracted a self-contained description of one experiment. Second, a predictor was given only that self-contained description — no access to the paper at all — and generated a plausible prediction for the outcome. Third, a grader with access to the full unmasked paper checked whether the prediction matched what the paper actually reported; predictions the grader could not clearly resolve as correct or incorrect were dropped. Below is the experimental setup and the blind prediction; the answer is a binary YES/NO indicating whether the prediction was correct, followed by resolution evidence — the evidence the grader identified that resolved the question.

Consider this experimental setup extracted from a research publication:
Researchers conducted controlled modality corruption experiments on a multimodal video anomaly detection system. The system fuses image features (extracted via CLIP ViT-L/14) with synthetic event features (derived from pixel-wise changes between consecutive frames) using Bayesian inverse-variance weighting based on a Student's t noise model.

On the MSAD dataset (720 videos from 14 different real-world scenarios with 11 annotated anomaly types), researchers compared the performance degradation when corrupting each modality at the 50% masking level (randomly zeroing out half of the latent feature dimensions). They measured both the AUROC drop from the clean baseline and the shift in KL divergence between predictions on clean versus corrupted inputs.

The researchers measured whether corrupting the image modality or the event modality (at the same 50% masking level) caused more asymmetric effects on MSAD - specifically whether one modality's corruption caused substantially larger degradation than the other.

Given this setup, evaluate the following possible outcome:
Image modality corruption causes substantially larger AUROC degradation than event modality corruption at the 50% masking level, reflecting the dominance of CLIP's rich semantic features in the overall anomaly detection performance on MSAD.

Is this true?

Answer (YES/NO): NO